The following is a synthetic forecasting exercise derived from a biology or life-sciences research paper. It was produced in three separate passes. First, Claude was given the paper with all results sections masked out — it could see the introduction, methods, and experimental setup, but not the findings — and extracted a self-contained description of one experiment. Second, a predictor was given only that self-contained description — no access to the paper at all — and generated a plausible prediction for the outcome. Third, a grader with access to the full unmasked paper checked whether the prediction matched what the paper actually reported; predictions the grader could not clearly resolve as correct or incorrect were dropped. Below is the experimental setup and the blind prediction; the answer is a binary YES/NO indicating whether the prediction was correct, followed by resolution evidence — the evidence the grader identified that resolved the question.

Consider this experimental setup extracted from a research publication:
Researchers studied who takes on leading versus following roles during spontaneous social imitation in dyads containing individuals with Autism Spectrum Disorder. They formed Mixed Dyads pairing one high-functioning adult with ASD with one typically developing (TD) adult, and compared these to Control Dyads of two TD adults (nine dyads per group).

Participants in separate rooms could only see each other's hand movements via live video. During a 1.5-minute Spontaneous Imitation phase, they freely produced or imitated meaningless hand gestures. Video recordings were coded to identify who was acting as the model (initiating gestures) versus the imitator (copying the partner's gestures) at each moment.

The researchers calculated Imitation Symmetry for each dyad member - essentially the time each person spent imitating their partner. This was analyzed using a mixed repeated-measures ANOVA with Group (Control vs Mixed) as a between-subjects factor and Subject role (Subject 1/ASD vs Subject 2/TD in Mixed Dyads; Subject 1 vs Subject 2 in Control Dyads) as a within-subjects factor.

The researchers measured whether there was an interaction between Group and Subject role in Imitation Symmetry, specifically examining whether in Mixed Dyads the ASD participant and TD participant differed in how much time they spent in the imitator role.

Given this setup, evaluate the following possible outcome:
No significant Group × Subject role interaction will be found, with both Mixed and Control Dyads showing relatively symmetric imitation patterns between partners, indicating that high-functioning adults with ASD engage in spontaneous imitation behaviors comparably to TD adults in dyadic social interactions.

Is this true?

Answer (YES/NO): NO